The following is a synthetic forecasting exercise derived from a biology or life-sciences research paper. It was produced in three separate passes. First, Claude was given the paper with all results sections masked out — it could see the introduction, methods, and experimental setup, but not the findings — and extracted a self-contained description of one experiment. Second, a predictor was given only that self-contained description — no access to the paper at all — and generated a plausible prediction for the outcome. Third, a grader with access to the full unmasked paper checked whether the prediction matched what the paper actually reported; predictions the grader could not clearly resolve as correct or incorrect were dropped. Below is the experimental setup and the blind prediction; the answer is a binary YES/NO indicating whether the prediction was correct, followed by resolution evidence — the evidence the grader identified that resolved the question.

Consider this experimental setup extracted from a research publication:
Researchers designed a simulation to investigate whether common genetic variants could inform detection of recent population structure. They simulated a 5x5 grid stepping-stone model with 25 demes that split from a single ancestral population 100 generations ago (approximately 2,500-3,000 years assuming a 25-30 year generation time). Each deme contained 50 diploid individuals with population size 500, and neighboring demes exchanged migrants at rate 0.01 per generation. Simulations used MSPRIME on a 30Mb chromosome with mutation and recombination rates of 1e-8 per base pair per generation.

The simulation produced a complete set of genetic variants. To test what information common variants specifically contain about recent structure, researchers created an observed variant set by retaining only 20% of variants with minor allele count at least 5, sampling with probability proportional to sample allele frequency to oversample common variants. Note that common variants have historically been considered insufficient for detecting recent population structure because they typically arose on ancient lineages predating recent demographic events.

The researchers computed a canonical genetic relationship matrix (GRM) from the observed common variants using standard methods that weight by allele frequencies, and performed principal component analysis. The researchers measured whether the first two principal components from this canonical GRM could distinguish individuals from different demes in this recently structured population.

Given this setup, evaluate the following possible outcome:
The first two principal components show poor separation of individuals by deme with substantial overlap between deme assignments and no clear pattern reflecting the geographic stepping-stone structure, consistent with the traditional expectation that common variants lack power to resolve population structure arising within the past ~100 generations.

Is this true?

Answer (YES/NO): YES